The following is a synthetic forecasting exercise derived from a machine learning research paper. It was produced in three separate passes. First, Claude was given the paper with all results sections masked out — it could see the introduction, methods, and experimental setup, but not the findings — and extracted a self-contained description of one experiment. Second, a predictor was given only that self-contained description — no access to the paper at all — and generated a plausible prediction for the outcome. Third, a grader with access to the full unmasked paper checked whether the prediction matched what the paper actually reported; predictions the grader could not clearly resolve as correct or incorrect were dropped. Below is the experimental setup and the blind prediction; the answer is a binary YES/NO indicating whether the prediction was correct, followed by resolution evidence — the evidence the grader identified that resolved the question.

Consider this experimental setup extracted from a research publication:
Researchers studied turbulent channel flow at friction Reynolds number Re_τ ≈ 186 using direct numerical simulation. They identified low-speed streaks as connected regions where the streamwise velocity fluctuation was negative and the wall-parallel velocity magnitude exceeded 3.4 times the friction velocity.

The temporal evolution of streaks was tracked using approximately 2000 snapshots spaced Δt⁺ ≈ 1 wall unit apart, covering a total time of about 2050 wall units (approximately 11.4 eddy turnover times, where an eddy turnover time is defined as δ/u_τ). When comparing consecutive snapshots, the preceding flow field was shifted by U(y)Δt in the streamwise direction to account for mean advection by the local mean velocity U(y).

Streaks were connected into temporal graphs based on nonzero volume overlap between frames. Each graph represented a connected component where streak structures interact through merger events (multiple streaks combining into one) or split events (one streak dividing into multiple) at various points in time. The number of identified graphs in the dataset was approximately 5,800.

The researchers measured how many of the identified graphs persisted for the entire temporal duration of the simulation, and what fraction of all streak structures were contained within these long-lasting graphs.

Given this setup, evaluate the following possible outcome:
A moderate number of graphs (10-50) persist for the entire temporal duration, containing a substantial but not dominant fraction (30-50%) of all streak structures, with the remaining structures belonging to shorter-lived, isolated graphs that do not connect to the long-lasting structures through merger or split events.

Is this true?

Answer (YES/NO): NO